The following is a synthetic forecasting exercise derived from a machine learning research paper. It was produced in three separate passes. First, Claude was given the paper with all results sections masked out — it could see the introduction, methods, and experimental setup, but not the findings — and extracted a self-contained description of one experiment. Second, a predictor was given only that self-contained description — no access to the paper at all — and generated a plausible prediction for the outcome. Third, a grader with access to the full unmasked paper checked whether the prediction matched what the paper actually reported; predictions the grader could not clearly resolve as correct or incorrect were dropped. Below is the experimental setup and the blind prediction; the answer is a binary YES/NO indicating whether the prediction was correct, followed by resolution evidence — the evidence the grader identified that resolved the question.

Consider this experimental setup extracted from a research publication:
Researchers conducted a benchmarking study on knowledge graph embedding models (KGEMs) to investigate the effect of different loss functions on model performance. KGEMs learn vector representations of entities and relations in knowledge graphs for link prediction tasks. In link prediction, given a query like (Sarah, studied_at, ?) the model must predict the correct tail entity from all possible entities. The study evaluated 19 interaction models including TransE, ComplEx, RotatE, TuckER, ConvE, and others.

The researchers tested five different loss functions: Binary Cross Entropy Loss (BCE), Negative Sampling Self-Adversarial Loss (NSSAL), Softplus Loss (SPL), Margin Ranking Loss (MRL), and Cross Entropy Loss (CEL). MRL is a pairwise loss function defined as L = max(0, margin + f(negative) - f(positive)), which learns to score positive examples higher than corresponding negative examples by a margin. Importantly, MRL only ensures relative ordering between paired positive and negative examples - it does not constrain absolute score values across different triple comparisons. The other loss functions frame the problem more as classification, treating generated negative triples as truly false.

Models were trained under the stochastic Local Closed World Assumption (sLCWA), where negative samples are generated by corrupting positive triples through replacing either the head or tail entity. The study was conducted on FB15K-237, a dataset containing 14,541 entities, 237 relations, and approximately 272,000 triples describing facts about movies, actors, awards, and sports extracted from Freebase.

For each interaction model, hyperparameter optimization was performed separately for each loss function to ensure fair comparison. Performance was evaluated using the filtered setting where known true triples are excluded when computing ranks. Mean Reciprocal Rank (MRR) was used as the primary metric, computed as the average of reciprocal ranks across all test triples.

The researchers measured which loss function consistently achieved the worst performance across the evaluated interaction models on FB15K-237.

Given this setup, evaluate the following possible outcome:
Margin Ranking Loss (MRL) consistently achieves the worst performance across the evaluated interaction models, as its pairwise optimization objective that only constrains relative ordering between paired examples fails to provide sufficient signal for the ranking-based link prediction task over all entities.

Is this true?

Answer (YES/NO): YES